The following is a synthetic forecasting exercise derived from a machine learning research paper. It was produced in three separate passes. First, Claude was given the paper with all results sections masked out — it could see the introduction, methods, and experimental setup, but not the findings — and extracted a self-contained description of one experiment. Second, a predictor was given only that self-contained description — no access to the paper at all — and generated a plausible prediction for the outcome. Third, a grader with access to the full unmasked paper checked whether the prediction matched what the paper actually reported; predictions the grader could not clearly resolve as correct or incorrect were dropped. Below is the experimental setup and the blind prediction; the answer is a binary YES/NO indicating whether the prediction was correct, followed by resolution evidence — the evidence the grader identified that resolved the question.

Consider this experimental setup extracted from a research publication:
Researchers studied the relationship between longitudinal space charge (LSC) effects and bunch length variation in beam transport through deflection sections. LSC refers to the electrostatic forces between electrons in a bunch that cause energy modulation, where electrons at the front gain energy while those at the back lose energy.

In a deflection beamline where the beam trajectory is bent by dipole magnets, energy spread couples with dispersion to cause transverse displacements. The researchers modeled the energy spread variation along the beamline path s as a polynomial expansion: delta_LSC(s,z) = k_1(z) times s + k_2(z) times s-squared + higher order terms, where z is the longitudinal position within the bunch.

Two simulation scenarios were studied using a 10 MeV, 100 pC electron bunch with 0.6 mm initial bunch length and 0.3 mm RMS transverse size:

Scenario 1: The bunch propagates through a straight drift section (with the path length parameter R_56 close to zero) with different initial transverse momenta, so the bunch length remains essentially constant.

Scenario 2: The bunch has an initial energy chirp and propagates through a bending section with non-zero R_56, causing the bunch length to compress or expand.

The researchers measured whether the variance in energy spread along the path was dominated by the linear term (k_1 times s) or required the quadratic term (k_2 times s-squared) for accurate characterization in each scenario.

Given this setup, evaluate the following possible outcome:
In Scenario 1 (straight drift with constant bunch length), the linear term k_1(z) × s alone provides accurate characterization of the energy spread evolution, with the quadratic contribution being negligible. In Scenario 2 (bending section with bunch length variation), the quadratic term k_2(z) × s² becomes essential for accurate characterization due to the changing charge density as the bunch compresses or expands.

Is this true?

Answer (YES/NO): YES